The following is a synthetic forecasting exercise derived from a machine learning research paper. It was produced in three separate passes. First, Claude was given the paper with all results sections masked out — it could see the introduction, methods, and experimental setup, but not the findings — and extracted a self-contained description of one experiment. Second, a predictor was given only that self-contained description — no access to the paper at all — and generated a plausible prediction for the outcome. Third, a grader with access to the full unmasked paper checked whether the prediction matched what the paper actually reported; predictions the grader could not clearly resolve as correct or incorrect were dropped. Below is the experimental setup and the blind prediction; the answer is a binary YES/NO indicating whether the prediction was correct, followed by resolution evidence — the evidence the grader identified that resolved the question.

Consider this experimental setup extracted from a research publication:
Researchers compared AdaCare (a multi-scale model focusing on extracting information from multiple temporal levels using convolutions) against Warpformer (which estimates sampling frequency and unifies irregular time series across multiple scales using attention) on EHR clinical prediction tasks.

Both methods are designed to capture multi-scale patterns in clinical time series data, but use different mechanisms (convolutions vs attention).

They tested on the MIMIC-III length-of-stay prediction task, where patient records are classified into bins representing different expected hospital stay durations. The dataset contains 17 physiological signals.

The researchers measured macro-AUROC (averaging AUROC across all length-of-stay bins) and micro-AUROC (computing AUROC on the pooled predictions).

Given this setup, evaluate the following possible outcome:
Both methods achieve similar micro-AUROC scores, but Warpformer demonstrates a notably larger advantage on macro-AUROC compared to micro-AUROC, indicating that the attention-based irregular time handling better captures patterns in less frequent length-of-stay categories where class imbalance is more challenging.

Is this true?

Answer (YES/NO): YES